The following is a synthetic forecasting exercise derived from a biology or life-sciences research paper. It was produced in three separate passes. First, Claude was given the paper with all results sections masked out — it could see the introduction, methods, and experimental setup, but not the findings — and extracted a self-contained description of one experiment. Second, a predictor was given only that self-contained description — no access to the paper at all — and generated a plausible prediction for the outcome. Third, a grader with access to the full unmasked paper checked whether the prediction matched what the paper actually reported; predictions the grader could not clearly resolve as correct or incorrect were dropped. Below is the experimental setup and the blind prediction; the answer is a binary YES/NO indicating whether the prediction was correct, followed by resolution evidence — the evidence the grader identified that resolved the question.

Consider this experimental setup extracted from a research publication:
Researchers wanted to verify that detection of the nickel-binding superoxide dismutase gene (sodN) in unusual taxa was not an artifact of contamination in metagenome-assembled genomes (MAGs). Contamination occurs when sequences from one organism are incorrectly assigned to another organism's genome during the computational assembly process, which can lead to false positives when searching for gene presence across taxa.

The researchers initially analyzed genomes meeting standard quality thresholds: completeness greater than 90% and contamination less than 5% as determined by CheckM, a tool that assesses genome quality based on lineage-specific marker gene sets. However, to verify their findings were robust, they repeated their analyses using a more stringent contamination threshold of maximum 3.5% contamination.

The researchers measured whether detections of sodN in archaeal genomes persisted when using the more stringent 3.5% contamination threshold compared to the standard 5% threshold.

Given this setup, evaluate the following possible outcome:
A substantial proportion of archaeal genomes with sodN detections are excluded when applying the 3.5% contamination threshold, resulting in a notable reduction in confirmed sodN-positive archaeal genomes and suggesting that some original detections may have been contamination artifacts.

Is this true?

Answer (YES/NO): NO